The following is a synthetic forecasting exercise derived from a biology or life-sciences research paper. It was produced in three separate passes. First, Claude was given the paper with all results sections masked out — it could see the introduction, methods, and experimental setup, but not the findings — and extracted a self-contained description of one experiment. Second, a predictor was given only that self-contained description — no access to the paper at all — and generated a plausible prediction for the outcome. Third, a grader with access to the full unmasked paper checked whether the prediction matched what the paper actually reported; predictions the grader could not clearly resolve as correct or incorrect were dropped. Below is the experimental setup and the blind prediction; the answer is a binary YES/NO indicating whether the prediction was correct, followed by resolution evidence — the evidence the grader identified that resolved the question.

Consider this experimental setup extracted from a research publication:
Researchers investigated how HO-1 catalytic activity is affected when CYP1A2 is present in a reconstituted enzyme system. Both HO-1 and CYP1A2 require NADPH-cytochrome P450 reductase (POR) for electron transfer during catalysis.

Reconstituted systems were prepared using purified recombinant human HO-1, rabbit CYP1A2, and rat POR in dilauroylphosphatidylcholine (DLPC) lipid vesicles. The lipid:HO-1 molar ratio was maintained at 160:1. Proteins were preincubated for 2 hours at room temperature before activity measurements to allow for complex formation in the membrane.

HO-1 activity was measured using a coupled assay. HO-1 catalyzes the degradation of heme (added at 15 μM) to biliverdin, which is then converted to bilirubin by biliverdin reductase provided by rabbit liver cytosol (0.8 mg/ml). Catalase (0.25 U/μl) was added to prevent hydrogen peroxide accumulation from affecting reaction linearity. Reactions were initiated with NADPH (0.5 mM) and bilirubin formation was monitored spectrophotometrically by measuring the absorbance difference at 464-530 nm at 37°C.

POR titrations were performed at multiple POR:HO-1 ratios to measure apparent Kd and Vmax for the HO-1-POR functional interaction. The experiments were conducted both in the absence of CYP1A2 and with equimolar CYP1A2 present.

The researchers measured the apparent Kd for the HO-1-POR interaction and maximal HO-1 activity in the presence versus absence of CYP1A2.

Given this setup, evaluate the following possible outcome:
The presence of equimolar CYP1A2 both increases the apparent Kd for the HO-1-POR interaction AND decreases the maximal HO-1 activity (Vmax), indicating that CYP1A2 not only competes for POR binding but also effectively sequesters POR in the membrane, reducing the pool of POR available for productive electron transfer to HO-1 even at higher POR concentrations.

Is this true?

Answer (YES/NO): NO